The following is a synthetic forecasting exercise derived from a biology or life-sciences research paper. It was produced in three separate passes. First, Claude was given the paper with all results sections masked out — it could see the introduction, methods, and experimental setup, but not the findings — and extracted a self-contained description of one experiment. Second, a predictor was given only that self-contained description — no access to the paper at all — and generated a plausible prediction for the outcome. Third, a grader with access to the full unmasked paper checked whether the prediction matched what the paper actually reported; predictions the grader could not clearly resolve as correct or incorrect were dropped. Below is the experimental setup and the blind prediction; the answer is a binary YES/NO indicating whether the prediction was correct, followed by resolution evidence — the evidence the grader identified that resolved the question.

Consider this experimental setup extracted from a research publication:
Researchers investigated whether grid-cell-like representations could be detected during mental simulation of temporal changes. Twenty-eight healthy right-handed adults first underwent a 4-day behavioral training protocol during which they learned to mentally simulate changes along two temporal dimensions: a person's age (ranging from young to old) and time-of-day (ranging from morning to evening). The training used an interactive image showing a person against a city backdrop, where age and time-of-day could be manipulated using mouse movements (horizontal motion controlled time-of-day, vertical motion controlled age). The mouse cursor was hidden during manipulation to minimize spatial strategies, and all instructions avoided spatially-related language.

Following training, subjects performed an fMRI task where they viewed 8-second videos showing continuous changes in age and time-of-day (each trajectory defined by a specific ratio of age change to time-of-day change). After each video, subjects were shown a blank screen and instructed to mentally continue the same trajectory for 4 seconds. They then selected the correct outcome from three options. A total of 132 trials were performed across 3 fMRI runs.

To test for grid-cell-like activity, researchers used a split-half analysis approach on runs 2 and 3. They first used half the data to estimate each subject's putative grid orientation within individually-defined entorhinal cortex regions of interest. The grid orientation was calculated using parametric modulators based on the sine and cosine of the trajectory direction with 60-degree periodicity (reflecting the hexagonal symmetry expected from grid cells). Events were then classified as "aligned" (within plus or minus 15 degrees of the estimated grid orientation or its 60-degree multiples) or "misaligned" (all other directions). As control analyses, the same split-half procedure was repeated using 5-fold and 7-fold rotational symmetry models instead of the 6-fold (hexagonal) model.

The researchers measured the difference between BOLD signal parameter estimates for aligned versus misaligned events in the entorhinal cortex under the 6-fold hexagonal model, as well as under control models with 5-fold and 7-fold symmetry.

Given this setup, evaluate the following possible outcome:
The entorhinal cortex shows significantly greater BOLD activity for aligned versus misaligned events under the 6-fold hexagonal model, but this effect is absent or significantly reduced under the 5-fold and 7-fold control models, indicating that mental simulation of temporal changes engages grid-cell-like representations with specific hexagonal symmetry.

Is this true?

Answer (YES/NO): YES